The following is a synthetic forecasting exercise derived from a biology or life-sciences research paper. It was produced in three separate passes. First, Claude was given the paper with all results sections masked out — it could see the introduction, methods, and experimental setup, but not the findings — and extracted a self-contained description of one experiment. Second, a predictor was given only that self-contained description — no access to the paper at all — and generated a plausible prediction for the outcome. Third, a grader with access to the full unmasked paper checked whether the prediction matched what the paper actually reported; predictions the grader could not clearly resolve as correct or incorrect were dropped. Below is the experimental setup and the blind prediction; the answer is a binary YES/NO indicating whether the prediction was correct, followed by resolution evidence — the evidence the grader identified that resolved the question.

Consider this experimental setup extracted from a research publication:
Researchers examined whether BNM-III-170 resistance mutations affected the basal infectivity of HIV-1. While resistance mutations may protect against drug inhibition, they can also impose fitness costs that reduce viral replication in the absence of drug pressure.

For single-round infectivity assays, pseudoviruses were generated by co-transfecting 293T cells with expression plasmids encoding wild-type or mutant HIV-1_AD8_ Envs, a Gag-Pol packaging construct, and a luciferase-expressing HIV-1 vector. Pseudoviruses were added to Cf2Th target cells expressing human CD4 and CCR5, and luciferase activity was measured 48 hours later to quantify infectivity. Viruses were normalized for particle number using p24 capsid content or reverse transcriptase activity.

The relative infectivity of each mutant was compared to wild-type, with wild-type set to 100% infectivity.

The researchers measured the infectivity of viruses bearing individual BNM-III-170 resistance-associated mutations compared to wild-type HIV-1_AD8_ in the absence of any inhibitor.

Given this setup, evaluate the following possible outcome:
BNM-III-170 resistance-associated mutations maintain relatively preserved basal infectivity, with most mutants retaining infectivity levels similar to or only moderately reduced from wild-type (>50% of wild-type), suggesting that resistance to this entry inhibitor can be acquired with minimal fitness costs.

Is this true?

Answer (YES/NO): YES